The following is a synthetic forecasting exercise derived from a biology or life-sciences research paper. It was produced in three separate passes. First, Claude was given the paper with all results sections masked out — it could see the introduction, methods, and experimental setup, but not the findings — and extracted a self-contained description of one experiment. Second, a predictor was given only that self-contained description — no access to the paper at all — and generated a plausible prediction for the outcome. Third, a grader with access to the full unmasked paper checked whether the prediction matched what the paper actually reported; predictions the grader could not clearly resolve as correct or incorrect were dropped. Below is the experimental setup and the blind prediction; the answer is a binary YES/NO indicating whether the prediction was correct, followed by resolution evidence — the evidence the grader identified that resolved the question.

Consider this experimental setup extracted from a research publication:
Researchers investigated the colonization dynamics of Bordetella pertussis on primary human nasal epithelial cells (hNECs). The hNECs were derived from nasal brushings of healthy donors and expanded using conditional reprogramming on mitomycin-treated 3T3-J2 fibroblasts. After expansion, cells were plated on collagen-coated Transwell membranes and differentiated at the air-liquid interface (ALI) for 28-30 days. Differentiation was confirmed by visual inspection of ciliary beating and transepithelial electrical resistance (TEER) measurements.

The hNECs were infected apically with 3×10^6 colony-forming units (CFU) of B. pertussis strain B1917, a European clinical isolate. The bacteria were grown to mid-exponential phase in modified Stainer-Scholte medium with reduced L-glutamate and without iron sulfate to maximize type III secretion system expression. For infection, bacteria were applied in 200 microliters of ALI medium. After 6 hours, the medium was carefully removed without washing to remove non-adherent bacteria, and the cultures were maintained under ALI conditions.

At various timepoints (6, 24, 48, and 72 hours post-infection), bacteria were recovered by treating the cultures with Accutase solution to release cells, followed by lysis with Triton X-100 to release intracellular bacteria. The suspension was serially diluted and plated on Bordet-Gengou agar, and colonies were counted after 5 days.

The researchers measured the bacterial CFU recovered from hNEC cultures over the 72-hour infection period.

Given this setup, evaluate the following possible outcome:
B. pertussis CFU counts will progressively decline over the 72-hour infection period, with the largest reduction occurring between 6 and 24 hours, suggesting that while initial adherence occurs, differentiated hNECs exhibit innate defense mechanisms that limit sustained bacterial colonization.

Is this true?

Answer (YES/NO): NO